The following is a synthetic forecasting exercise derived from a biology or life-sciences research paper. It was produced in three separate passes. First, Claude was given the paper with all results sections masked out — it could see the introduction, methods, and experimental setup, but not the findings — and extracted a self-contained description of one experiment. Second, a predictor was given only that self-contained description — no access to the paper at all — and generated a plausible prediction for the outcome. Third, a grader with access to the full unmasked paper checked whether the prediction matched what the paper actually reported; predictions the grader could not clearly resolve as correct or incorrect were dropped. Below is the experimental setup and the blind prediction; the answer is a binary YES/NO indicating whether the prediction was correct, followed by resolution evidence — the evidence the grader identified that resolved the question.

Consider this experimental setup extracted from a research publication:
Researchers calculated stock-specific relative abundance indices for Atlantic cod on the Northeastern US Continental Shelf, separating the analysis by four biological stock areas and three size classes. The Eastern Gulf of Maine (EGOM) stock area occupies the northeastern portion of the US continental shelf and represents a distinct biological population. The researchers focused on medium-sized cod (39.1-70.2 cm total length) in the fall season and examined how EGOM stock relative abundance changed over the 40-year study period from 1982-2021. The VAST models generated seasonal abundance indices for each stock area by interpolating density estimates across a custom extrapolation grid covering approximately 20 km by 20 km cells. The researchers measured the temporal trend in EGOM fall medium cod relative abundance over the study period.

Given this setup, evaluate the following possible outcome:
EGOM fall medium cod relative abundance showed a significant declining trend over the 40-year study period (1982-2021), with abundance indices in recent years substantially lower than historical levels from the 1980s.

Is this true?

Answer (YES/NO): NO